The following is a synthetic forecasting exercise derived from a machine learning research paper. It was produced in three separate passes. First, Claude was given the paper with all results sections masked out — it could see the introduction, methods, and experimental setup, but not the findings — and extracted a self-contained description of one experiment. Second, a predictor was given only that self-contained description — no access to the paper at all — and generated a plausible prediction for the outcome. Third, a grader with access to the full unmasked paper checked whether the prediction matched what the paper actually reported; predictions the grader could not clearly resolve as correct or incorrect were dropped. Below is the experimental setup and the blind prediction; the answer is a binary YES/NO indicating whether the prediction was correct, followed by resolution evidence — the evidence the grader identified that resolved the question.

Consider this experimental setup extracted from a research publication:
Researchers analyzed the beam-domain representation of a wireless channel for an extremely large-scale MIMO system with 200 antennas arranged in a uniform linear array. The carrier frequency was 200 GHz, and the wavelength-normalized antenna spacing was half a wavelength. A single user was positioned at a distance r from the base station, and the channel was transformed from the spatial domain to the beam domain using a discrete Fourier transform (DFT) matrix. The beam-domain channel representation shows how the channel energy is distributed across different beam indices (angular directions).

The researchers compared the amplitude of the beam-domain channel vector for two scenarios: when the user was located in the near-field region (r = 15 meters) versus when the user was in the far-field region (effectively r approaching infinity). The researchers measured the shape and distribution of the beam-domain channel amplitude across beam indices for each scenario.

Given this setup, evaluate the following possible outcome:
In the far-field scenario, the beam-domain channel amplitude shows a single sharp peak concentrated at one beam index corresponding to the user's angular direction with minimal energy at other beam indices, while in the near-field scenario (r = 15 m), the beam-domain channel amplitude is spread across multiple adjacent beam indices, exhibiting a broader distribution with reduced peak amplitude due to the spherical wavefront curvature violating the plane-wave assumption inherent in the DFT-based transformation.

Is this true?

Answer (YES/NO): YES